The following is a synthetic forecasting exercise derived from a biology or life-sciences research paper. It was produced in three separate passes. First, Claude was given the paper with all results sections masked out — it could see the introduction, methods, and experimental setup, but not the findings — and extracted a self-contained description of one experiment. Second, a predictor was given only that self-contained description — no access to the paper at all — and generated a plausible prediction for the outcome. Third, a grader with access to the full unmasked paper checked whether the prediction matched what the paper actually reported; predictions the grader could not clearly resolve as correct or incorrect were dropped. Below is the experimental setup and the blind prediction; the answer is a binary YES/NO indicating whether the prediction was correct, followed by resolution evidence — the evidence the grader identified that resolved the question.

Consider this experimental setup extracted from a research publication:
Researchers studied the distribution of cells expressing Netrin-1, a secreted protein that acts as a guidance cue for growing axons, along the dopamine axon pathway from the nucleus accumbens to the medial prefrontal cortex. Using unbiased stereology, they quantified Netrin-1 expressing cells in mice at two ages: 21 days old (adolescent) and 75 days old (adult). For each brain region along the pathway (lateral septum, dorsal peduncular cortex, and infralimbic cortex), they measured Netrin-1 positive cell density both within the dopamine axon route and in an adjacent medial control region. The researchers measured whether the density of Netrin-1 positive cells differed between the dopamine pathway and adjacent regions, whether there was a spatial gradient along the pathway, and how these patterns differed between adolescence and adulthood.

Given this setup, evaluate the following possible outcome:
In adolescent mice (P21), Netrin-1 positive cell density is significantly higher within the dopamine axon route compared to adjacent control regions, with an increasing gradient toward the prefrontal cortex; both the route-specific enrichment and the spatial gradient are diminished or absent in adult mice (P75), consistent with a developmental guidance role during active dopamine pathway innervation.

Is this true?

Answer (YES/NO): NO